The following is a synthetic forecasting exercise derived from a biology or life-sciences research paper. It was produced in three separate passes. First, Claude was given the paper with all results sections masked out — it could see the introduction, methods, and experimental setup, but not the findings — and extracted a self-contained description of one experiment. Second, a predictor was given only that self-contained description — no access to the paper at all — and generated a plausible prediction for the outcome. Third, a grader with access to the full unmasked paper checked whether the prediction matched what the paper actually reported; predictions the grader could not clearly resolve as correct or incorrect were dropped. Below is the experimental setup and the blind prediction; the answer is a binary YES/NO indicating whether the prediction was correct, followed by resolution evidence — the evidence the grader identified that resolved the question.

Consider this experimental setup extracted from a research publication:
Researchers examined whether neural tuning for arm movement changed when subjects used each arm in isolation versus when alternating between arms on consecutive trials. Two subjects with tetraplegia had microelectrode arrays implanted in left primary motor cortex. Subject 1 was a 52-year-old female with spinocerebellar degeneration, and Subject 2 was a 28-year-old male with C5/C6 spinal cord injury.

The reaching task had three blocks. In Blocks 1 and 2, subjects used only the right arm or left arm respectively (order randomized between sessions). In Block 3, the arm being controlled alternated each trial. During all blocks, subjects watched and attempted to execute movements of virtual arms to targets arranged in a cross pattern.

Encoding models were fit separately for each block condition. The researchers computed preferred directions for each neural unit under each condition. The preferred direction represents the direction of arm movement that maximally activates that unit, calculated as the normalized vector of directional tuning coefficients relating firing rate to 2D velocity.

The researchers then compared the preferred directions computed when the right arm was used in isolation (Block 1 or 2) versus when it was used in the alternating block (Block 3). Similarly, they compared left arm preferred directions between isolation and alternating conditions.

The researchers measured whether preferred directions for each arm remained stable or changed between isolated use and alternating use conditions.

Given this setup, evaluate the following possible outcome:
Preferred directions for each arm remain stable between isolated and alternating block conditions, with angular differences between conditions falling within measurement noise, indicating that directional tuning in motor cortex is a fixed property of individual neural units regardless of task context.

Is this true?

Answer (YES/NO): NO